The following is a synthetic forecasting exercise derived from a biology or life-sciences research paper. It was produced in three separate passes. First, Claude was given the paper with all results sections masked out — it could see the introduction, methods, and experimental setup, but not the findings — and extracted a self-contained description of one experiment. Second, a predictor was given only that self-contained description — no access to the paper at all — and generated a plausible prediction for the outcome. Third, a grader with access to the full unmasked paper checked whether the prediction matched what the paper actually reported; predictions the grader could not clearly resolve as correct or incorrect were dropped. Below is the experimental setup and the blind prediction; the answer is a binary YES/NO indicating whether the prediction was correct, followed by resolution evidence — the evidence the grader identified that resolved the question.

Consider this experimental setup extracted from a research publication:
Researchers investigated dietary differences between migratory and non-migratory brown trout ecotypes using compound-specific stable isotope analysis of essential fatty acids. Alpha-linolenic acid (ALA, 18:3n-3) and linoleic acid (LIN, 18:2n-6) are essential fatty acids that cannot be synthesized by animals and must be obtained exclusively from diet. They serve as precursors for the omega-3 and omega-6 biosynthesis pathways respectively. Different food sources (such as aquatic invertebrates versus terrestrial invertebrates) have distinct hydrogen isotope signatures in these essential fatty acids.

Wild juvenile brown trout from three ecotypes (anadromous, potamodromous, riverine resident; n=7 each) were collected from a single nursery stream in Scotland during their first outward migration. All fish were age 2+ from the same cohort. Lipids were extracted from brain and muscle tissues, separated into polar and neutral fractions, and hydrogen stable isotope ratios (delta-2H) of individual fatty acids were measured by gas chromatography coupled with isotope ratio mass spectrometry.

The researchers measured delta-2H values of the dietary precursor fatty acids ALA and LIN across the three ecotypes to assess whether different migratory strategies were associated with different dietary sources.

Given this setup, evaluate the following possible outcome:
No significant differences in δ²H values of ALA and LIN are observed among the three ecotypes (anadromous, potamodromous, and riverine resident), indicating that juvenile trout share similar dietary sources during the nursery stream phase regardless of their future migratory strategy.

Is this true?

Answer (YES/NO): NO